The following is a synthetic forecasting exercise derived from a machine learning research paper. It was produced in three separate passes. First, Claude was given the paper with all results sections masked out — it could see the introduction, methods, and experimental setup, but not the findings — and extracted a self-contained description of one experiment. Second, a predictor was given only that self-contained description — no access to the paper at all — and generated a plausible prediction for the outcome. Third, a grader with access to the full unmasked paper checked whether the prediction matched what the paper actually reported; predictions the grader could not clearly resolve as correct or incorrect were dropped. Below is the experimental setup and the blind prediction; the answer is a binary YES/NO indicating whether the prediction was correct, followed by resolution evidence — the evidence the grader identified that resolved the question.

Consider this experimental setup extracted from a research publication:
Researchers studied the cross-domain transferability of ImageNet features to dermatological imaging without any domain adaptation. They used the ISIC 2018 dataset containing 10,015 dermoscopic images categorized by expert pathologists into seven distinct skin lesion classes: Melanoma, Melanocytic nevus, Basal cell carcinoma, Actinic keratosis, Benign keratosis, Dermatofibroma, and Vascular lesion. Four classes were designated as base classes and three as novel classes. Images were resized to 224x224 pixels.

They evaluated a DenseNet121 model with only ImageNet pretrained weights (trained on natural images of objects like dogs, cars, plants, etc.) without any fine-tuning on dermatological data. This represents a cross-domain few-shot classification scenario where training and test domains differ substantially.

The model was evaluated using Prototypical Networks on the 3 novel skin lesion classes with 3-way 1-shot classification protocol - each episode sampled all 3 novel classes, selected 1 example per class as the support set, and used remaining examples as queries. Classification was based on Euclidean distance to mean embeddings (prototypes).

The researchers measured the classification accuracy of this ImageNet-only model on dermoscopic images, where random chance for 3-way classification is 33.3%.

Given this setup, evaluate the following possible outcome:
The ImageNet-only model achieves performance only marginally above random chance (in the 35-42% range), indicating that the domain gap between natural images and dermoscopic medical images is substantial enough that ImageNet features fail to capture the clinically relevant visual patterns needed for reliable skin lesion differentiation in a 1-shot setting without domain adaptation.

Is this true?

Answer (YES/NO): NO